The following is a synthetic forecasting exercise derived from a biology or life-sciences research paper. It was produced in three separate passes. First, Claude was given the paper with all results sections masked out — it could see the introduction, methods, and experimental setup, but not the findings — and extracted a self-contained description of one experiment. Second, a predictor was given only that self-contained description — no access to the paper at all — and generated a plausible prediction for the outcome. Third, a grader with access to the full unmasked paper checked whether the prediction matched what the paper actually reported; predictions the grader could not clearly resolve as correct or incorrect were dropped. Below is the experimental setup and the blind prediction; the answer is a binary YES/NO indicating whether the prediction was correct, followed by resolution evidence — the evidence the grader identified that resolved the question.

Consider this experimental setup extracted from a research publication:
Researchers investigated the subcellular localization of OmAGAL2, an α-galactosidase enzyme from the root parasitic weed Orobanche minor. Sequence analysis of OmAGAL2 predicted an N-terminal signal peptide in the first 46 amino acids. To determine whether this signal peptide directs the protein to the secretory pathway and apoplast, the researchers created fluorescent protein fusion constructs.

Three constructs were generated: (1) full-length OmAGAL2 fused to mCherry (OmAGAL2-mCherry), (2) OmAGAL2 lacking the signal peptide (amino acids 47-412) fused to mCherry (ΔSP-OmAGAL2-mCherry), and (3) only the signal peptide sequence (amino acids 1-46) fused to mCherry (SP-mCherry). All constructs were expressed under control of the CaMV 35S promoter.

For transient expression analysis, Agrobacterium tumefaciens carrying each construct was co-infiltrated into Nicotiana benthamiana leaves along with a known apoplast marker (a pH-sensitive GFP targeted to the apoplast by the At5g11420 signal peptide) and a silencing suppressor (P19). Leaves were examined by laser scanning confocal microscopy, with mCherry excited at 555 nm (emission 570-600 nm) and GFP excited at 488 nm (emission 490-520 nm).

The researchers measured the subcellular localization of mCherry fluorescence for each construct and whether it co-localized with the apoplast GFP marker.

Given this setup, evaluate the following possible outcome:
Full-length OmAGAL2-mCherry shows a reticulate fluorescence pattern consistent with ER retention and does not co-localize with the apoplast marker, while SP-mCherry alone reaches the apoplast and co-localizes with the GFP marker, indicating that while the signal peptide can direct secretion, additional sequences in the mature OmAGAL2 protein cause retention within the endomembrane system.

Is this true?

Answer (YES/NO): NO